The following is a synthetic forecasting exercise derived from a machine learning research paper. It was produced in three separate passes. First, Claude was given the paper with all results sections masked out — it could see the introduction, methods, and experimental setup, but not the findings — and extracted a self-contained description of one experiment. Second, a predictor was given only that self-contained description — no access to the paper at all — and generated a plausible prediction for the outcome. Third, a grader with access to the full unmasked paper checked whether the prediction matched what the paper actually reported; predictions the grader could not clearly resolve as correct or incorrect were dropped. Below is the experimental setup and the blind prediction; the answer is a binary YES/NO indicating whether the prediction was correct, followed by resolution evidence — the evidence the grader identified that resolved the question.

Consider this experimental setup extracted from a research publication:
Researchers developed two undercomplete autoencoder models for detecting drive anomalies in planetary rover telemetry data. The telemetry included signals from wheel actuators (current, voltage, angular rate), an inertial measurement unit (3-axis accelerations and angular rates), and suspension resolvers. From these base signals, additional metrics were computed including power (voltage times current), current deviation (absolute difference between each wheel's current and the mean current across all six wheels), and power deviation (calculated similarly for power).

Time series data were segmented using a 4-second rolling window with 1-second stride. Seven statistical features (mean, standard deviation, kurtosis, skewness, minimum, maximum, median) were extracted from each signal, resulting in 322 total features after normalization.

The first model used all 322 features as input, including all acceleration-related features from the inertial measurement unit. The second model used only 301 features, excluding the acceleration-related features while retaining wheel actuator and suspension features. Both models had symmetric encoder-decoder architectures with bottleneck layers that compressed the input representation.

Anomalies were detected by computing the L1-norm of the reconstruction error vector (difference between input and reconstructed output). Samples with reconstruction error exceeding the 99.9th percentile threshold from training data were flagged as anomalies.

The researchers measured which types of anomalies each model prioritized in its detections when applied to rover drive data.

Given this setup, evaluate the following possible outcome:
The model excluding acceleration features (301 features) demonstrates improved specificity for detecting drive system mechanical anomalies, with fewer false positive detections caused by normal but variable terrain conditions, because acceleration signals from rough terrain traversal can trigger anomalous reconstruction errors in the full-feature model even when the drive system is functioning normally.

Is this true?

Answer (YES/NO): NO